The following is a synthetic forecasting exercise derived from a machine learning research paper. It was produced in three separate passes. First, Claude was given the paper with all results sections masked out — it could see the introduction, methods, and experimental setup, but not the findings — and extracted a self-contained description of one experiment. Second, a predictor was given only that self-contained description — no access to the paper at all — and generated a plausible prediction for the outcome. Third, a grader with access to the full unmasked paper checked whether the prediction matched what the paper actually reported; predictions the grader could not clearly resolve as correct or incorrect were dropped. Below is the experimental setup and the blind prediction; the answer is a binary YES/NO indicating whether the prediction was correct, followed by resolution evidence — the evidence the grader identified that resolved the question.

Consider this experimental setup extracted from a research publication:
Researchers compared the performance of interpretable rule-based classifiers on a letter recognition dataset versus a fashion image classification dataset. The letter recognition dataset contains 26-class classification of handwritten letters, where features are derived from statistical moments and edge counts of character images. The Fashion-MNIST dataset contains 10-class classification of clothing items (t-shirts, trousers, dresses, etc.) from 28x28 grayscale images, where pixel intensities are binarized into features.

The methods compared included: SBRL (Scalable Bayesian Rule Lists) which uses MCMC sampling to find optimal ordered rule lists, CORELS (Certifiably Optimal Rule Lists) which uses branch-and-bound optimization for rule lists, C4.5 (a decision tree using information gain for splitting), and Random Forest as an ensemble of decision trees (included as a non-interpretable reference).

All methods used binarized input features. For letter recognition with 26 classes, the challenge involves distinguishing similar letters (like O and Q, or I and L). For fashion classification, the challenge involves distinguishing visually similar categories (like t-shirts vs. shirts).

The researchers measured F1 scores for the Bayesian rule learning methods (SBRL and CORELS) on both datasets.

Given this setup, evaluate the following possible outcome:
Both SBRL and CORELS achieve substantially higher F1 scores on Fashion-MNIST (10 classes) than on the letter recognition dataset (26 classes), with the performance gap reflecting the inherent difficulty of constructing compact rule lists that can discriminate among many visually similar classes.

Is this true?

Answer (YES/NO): NO